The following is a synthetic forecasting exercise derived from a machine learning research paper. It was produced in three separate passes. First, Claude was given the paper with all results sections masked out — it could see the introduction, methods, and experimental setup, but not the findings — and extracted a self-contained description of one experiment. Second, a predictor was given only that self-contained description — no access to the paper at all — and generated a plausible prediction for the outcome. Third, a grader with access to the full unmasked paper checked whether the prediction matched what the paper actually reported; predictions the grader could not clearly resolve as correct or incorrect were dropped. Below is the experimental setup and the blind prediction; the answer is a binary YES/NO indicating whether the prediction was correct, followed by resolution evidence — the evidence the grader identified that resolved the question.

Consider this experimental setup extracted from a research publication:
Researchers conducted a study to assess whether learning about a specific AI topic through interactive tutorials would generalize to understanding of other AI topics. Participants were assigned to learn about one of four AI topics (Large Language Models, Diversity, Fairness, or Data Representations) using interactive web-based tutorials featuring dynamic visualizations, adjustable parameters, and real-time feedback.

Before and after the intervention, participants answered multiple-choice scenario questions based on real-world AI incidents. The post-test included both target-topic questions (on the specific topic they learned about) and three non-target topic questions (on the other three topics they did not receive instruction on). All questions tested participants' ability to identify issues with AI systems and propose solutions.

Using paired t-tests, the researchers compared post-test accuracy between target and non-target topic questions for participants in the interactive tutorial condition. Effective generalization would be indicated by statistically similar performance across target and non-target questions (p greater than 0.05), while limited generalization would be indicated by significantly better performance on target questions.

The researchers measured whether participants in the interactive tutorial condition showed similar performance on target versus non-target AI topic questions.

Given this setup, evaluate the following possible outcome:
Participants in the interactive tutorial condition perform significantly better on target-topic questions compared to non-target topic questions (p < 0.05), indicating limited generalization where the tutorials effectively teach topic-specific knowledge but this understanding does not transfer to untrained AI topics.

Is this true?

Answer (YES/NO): NO